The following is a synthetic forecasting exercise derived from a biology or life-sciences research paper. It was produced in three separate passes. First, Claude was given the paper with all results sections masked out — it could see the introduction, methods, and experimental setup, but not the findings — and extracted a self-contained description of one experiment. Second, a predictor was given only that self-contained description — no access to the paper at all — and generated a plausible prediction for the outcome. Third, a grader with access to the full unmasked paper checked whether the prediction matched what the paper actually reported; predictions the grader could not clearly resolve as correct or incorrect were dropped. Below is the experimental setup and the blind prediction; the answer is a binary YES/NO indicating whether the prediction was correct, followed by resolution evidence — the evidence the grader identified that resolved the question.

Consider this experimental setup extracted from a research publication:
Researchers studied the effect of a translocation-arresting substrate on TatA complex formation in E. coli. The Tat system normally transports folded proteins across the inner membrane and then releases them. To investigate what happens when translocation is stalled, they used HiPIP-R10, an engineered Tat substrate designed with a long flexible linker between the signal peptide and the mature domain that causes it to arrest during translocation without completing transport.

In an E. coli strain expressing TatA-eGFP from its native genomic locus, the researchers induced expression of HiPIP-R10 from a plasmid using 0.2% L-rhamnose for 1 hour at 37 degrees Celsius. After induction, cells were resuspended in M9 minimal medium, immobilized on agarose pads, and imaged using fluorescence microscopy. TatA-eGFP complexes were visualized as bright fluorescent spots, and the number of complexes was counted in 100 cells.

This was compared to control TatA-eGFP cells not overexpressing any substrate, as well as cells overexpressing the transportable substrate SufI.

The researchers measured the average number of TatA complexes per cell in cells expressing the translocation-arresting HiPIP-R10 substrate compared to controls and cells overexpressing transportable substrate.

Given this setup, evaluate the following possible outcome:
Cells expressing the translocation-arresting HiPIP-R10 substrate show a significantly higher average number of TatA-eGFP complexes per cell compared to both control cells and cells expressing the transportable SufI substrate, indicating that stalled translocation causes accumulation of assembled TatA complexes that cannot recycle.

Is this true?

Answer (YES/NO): NO